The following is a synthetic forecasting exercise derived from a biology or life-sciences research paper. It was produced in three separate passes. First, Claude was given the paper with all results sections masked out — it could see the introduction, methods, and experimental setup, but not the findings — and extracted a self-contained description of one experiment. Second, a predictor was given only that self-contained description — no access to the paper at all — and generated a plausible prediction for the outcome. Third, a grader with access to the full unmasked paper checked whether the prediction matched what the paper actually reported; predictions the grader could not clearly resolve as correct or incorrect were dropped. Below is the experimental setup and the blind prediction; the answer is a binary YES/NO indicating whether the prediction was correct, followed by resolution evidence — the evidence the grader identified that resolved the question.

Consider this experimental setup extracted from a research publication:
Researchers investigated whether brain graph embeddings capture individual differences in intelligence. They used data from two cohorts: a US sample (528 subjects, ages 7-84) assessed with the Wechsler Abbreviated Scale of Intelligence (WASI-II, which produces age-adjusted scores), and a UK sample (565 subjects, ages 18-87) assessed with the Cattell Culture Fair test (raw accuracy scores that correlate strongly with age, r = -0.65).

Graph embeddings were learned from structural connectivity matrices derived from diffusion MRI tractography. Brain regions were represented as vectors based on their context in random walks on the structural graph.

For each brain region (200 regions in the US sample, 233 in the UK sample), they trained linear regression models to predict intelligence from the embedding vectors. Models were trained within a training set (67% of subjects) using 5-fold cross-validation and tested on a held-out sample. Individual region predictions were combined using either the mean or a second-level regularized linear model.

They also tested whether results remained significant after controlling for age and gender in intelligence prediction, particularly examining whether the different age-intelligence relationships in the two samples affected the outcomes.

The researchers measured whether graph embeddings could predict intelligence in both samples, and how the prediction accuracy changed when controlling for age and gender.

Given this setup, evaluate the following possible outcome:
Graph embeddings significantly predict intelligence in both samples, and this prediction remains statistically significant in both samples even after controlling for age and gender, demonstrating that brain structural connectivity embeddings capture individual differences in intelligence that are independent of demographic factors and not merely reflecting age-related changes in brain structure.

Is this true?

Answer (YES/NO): NO